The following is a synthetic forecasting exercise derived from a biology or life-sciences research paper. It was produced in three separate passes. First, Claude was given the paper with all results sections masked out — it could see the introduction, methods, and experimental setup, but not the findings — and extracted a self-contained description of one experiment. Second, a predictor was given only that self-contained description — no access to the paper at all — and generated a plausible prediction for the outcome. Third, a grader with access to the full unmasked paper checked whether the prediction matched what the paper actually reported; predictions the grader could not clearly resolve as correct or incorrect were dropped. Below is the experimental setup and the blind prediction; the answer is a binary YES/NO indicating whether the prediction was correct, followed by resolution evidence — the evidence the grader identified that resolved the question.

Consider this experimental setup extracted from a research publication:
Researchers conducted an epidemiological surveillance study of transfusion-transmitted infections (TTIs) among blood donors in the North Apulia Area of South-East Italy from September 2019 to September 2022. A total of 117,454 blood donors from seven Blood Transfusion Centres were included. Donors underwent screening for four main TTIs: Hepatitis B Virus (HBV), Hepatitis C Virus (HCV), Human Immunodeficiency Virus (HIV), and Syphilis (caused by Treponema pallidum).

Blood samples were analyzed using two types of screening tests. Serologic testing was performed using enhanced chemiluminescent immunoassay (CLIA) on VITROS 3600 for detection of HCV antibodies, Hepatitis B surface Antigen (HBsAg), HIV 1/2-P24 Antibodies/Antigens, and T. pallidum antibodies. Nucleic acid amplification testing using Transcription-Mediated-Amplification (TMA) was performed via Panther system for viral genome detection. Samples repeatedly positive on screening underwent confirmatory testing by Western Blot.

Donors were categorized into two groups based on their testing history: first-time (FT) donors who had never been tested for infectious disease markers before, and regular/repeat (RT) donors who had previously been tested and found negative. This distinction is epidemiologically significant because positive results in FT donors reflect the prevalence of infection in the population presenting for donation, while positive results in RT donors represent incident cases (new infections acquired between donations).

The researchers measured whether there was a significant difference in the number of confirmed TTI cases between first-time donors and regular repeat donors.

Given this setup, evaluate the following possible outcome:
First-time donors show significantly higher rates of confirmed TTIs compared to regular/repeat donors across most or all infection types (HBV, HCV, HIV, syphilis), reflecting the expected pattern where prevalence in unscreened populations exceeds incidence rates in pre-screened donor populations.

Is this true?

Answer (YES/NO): YES